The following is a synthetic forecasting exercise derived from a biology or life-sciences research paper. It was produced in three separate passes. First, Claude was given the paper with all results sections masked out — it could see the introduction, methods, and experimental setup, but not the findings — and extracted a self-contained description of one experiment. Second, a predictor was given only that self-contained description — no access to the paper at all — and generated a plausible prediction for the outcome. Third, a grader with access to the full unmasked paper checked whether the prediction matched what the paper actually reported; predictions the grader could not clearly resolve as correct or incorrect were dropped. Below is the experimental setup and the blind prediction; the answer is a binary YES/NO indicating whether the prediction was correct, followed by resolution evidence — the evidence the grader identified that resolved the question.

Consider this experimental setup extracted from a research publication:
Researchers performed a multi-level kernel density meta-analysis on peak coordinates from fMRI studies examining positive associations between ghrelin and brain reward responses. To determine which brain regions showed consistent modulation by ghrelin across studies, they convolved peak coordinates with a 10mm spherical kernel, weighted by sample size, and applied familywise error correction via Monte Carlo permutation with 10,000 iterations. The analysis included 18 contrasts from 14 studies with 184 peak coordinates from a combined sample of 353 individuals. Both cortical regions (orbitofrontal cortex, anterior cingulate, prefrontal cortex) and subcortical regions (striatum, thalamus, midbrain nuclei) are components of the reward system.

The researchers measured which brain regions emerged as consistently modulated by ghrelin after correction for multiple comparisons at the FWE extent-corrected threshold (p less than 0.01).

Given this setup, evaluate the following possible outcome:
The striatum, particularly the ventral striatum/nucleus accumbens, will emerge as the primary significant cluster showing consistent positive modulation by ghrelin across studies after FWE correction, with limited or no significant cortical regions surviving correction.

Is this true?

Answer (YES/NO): NO